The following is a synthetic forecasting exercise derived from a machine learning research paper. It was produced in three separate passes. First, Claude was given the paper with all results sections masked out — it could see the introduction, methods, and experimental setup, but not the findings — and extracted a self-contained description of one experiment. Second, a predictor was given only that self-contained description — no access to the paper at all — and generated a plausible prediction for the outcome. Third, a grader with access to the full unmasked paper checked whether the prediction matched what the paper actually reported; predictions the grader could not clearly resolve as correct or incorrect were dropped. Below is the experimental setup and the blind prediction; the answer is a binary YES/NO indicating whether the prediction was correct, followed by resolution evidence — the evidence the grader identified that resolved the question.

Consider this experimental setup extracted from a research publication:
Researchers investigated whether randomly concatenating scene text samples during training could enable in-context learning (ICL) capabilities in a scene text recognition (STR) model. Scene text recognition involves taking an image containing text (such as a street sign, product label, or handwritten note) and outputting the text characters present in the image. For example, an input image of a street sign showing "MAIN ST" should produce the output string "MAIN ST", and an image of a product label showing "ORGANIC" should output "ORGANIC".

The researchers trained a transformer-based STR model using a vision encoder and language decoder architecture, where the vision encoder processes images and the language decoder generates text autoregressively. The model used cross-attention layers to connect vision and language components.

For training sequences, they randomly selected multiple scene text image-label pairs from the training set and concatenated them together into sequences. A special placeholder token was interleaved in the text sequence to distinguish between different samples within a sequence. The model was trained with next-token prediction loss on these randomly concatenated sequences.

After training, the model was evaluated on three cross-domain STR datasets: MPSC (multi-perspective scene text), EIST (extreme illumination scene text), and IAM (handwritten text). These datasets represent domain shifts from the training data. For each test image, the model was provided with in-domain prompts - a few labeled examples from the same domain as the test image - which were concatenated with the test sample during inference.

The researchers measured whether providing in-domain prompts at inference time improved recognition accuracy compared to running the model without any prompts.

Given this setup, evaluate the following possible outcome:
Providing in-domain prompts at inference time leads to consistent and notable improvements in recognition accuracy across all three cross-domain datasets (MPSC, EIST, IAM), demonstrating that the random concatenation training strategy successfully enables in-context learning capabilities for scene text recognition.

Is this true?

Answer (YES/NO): NO